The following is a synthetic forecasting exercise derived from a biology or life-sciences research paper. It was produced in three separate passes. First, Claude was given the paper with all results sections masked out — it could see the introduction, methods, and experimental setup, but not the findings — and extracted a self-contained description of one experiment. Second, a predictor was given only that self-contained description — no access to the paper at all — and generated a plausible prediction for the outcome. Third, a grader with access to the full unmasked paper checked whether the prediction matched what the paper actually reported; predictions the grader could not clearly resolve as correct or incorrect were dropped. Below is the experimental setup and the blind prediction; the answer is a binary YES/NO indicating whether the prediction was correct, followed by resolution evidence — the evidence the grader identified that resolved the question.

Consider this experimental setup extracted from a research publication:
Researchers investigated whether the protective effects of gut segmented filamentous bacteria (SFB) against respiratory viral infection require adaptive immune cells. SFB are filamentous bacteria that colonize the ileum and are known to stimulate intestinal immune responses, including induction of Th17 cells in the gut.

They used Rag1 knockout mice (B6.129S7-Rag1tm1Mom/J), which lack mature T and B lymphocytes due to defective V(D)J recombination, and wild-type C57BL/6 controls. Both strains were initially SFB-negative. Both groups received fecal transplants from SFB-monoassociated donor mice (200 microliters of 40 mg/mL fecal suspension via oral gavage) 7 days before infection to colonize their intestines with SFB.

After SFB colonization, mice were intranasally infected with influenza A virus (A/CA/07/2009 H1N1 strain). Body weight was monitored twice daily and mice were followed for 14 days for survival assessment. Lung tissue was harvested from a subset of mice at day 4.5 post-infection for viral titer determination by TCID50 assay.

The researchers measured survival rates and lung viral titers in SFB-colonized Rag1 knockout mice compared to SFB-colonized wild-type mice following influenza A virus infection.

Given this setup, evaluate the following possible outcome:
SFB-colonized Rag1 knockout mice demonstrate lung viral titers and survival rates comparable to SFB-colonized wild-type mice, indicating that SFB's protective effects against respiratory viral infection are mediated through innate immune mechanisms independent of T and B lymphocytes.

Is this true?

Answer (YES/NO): YES